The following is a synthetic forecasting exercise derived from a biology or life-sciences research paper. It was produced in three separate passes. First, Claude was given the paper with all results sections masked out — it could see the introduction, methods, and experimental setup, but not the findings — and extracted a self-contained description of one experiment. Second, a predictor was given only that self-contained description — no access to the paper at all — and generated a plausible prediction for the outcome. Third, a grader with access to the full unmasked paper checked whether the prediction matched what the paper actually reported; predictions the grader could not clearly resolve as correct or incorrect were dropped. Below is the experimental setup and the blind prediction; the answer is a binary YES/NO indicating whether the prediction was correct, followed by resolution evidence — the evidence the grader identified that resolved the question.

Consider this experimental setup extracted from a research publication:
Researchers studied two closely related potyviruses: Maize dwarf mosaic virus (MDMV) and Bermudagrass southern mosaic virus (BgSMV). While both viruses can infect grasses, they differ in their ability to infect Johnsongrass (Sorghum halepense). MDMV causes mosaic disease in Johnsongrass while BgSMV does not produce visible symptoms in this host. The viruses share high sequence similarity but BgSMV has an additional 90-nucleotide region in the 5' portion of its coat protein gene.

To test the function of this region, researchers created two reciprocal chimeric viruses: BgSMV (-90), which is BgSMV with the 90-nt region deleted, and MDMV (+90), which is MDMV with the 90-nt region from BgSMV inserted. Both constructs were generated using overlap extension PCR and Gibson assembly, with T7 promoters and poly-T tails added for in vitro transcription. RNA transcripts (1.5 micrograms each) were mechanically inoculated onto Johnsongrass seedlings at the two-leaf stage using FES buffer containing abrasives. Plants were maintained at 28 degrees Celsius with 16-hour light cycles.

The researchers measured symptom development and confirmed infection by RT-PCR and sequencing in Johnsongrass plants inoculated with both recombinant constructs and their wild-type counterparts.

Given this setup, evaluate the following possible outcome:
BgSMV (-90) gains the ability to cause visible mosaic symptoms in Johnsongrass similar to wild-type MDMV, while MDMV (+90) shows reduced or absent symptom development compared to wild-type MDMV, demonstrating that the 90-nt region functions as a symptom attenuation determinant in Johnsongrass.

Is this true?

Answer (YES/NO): YES